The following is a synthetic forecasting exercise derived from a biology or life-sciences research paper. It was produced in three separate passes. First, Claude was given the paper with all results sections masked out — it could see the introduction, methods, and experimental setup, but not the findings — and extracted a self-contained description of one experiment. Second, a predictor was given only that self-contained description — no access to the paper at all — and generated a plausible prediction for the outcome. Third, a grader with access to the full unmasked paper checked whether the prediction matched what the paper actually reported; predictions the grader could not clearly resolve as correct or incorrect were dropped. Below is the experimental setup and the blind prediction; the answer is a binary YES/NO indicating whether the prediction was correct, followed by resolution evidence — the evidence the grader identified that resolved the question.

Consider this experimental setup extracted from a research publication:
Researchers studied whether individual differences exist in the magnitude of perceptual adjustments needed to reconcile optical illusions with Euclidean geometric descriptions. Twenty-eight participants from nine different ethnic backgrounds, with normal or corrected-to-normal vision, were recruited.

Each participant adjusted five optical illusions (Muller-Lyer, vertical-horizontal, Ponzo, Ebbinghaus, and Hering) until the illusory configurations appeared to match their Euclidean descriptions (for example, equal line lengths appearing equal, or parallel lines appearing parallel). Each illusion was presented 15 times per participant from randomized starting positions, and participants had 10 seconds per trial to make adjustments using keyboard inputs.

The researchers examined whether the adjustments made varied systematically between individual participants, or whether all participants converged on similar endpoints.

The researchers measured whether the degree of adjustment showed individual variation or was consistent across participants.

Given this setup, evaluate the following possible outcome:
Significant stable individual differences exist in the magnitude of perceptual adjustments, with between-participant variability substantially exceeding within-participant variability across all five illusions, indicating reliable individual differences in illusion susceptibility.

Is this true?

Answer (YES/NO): YES